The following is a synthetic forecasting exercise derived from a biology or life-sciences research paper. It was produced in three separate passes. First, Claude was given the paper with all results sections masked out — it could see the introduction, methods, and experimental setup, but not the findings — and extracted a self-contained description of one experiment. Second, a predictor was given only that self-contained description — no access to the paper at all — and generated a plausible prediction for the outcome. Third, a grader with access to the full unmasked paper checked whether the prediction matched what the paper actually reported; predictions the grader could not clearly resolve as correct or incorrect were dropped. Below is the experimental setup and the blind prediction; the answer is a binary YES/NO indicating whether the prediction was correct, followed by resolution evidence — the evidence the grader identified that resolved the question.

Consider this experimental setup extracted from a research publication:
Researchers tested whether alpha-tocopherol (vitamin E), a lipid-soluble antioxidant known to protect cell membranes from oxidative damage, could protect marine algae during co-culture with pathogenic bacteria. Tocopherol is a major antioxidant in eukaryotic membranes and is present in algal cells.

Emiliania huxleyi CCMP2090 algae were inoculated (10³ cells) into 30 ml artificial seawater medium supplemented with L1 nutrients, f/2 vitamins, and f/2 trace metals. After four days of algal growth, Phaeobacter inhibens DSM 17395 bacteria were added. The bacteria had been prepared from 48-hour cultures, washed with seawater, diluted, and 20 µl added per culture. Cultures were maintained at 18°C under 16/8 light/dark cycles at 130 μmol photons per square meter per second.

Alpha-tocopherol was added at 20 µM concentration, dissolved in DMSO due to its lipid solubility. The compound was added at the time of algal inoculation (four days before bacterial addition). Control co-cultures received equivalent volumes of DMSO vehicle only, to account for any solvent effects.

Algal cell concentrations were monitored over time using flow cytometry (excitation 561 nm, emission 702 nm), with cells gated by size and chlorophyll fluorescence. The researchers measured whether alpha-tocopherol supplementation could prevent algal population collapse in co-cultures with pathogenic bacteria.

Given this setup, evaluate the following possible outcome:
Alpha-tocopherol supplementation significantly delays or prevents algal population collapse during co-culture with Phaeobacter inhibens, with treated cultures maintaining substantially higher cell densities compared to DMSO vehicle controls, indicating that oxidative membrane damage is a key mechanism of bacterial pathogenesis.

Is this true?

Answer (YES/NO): NO